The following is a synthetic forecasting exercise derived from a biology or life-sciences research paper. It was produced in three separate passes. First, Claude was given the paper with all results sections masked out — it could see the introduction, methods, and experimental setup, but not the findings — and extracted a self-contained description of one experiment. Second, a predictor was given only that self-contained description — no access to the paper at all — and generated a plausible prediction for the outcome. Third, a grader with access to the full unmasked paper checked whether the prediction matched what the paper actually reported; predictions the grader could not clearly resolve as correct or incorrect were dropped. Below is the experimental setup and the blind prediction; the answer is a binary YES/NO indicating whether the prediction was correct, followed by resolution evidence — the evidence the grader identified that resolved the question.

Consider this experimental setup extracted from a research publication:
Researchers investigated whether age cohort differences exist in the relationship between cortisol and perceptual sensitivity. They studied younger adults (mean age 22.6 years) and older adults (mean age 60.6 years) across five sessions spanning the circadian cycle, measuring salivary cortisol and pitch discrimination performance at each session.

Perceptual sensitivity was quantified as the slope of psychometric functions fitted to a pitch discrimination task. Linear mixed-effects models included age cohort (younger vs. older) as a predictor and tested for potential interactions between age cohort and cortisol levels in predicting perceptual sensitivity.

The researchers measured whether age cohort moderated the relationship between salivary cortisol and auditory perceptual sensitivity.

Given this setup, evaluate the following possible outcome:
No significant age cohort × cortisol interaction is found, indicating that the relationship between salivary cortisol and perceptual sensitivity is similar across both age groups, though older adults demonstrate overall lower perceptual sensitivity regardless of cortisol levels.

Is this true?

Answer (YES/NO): YES